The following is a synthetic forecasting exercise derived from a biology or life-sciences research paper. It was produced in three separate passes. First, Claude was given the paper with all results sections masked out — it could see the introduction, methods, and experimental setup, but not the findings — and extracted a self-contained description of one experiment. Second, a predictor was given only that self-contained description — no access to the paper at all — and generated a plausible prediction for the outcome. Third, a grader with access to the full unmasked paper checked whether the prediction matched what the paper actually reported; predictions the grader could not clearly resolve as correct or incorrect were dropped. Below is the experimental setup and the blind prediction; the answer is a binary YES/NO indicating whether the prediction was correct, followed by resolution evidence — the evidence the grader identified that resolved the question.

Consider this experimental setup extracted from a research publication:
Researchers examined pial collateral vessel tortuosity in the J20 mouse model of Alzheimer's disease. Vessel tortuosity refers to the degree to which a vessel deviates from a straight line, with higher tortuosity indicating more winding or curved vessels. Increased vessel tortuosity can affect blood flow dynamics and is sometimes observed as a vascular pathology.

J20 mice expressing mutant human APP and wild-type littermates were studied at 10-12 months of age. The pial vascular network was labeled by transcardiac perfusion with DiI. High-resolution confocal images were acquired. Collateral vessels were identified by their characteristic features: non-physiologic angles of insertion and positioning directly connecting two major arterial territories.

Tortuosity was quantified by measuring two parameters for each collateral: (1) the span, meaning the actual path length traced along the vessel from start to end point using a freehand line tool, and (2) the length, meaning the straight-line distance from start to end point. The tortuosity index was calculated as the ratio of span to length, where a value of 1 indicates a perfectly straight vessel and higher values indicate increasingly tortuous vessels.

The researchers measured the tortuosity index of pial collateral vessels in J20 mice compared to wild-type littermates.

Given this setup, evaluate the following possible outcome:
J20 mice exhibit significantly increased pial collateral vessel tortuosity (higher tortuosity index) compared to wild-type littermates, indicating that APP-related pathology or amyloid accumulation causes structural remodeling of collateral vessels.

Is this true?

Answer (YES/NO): YES